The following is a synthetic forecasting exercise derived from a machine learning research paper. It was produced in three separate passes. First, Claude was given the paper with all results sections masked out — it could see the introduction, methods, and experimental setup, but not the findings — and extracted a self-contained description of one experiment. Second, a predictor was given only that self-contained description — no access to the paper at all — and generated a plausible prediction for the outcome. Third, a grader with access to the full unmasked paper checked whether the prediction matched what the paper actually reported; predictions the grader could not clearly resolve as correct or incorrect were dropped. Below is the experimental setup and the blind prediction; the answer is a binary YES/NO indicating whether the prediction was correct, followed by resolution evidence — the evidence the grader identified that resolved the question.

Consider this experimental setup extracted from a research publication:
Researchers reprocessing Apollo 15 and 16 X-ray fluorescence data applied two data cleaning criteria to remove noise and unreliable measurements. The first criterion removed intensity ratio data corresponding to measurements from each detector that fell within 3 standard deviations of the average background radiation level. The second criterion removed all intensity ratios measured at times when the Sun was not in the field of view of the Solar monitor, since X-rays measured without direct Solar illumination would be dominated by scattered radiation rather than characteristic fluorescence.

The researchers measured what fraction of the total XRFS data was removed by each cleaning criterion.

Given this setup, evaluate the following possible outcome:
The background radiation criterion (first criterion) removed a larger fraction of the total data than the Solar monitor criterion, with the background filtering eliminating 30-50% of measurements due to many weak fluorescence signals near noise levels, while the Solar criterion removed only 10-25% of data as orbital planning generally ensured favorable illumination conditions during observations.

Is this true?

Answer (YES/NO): YES